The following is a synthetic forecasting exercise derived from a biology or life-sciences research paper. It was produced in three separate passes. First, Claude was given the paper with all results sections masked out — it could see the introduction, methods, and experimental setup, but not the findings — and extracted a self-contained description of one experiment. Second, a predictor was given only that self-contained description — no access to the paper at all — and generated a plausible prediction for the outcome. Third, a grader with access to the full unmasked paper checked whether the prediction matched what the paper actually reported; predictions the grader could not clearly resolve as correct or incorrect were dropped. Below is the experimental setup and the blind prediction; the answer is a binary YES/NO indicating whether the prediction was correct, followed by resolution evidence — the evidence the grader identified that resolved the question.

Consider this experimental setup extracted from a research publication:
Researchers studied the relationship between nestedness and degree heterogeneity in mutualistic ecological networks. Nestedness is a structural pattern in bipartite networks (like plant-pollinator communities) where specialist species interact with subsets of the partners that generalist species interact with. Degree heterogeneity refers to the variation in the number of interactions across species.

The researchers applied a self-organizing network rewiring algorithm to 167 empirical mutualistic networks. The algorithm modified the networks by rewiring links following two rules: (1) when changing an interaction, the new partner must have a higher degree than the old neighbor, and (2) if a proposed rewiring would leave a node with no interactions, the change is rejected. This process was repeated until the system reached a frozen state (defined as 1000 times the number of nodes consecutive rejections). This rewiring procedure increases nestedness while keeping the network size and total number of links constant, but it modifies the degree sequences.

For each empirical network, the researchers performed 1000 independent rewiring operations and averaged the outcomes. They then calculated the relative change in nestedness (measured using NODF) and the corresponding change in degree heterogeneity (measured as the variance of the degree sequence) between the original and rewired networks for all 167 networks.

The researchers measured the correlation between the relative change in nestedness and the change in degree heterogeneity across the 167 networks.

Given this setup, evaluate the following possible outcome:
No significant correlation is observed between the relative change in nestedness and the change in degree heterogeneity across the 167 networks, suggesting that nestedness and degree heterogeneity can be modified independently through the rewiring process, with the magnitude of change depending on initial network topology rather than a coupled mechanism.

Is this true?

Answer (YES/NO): NO